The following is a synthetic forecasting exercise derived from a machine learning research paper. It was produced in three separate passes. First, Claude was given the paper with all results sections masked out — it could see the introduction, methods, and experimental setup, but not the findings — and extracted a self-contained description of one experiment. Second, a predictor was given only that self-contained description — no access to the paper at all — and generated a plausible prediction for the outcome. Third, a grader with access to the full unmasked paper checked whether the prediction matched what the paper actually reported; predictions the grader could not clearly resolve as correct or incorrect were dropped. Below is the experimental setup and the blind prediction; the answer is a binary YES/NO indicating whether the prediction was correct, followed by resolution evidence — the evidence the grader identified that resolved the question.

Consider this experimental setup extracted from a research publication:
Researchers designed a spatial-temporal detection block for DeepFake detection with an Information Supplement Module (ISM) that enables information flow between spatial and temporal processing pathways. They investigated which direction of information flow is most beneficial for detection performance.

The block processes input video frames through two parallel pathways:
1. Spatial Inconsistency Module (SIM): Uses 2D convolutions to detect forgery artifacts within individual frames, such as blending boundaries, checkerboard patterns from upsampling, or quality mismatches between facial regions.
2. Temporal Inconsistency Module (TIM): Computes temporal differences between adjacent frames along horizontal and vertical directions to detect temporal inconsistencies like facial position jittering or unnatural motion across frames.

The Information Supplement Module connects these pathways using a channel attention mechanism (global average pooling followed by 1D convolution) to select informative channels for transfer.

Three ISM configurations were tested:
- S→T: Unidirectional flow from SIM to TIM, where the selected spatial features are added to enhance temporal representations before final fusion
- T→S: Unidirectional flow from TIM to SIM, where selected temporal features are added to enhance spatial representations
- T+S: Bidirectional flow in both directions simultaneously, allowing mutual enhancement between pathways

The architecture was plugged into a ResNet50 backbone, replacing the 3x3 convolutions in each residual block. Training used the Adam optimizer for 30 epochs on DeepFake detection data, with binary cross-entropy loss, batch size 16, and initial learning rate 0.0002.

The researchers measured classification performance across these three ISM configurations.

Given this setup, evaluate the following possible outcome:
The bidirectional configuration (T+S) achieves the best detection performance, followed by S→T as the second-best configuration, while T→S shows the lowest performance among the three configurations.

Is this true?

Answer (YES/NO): NO